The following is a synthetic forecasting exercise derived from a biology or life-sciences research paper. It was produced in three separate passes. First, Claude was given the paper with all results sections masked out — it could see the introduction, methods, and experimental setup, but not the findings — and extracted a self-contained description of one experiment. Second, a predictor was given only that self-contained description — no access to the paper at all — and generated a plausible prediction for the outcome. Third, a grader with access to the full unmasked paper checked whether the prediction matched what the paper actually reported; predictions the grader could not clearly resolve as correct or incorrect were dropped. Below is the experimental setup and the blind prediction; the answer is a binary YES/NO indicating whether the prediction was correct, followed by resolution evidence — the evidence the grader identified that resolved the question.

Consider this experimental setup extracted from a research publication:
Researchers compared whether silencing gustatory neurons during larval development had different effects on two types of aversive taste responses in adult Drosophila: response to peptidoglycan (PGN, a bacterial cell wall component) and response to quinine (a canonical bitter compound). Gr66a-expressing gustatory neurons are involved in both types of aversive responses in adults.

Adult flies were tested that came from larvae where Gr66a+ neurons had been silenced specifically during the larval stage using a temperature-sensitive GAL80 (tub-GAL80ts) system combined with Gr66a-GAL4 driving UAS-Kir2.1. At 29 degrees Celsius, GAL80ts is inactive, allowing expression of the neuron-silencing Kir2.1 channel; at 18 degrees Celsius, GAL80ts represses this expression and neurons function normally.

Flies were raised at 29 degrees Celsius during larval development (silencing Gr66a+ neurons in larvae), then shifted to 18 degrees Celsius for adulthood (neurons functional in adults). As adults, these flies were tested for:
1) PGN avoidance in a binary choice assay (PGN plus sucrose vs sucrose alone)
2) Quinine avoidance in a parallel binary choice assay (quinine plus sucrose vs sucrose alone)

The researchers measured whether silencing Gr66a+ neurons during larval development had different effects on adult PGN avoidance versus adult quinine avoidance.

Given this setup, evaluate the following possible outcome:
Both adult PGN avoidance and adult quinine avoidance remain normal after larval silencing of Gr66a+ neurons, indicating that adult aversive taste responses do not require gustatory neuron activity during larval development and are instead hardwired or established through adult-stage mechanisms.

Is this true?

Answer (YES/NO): NO